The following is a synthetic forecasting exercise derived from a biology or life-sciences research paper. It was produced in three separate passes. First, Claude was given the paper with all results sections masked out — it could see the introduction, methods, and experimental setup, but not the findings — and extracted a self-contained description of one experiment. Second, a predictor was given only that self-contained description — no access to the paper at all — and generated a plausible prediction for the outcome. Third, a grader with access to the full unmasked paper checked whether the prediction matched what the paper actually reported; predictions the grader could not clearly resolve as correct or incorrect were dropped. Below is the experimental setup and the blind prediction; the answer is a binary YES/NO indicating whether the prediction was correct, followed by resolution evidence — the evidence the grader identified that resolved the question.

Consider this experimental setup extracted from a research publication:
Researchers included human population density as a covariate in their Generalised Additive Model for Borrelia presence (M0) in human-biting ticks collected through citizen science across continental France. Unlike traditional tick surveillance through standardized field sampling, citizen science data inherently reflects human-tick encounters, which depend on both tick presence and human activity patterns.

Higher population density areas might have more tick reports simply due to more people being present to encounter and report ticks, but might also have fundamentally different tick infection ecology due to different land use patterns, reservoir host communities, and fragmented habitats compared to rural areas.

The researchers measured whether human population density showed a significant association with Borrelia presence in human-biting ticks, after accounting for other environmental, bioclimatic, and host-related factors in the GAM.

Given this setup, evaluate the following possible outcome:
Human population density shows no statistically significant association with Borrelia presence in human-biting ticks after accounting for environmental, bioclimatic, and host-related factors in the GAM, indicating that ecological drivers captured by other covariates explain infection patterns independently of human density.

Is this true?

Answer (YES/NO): YES